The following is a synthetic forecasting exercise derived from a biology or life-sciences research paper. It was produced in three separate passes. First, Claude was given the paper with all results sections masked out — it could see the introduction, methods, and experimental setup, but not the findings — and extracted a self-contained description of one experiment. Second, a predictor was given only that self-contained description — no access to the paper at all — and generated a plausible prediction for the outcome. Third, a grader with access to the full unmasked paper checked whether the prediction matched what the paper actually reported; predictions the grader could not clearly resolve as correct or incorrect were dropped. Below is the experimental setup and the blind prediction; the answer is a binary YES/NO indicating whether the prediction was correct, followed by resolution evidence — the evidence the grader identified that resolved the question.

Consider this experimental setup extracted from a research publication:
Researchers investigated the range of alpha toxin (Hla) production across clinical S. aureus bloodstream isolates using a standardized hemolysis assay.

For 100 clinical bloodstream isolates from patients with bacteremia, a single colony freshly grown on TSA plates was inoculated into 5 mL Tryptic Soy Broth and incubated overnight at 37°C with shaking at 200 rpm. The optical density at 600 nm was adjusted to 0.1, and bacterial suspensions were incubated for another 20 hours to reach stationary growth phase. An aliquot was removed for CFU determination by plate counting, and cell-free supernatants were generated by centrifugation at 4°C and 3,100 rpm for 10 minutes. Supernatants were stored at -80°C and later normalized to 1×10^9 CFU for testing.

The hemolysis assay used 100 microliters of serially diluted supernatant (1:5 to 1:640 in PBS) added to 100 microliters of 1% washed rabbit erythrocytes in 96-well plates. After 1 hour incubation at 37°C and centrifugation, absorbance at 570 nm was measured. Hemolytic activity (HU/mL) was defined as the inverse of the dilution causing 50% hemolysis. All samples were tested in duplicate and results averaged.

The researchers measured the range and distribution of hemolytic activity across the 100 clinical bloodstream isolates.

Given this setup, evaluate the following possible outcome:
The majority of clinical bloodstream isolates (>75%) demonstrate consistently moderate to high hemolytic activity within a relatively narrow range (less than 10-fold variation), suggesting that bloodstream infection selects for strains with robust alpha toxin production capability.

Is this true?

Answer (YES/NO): NO